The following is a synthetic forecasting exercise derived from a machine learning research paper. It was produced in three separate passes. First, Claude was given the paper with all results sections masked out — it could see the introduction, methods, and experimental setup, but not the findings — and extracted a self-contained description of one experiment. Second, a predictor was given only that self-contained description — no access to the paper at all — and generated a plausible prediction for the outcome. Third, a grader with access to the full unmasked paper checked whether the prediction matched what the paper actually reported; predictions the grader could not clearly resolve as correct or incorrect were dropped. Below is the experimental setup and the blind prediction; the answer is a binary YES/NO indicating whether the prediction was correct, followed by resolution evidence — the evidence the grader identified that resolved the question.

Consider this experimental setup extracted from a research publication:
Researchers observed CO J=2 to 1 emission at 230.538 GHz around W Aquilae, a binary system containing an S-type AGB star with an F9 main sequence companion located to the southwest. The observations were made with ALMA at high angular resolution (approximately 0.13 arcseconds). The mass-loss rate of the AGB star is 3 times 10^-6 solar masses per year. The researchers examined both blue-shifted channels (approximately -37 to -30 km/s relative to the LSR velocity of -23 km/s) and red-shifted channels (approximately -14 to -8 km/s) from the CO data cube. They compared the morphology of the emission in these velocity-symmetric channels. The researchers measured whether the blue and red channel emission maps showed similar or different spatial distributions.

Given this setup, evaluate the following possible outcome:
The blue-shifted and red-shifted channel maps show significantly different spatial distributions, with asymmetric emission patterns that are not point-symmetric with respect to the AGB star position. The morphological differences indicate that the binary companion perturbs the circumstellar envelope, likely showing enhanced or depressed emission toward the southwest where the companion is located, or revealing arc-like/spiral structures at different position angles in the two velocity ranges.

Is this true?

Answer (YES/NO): YES